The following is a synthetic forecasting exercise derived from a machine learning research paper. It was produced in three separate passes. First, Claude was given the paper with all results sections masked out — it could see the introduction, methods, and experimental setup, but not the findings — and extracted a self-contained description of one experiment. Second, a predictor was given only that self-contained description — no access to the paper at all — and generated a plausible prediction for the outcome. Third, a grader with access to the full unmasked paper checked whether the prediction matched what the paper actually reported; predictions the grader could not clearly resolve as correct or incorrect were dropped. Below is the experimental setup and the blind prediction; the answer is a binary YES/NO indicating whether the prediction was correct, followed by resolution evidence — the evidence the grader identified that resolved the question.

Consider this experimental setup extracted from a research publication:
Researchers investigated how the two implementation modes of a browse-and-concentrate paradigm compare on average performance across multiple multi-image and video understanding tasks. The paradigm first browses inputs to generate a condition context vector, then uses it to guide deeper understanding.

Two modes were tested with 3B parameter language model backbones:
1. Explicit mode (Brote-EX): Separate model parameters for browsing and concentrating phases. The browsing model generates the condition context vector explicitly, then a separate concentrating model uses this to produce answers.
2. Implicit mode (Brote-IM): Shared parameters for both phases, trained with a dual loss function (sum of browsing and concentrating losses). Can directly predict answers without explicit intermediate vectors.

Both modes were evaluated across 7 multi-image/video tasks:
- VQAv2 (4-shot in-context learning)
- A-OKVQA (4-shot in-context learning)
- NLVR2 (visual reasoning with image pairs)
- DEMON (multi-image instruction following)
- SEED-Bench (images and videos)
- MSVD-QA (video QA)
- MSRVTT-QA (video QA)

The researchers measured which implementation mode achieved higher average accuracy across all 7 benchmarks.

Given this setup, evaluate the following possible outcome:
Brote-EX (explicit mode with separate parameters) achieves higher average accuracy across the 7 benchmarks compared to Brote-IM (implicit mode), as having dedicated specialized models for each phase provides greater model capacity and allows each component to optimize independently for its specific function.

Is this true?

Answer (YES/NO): NO